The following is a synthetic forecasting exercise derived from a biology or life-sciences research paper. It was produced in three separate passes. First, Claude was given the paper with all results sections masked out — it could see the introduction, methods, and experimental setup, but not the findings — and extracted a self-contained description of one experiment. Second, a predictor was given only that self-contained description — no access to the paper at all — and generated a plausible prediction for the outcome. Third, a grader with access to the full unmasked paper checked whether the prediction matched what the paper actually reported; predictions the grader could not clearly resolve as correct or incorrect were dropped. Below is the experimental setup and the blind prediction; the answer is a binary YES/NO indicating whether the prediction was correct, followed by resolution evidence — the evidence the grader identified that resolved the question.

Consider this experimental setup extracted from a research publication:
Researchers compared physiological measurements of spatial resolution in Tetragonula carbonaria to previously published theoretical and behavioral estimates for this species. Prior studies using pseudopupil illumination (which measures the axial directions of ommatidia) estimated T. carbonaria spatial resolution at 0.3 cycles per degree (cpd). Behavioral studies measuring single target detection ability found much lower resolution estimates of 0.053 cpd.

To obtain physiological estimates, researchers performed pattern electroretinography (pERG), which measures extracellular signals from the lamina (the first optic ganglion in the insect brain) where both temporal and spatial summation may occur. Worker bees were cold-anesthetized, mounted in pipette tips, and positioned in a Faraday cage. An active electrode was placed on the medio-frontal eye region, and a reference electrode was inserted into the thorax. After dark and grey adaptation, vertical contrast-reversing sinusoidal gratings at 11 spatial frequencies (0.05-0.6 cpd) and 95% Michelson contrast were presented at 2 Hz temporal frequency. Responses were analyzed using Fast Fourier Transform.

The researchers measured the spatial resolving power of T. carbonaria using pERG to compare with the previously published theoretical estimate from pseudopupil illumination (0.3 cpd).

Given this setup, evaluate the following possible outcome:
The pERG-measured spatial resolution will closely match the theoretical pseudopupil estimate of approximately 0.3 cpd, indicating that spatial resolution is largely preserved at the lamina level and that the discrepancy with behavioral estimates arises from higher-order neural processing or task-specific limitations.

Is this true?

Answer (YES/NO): NO